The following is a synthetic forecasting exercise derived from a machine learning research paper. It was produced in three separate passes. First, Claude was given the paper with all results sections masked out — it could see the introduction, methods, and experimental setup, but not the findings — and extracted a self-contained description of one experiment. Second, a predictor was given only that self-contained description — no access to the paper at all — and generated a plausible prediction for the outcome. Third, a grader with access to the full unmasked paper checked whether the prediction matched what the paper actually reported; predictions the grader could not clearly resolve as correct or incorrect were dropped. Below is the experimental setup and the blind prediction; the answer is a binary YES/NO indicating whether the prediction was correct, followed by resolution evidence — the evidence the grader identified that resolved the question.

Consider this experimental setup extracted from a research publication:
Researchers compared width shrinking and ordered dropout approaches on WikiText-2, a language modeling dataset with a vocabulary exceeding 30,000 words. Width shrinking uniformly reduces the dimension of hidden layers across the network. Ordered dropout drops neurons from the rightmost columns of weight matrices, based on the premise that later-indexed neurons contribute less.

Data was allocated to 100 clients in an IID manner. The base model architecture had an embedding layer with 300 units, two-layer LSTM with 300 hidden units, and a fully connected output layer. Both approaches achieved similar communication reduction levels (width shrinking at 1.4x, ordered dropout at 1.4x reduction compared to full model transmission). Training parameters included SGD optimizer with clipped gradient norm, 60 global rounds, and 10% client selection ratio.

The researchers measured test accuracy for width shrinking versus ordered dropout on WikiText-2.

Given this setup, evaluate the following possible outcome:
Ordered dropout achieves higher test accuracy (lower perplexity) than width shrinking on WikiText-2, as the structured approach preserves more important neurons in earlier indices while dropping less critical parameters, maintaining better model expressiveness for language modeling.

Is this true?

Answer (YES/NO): NO